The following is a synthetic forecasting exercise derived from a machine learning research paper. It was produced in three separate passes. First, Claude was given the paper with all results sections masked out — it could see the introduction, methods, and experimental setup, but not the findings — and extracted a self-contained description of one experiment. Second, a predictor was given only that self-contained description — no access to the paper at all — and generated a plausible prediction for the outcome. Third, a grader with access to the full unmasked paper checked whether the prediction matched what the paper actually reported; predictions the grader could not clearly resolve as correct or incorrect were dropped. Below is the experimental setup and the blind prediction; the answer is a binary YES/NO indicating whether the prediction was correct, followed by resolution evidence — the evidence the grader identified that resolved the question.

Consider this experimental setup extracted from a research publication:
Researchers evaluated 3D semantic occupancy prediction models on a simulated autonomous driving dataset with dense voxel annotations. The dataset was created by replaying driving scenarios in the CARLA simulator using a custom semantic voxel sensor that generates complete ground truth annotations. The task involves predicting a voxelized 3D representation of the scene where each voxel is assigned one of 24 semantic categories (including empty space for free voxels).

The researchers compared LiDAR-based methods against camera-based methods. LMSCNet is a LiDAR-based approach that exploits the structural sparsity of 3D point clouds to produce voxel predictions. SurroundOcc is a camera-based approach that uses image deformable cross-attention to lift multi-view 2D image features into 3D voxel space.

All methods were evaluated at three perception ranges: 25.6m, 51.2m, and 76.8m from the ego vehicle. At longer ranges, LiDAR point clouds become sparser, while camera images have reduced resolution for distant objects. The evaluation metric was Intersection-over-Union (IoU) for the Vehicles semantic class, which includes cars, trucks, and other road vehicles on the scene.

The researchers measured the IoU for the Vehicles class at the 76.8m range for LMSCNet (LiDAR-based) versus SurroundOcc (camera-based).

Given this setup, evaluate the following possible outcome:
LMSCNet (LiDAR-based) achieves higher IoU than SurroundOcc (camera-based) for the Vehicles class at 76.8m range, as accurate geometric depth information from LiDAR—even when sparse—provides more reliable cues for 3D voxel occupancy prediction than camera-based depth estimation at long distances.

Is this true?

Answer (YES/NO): YES